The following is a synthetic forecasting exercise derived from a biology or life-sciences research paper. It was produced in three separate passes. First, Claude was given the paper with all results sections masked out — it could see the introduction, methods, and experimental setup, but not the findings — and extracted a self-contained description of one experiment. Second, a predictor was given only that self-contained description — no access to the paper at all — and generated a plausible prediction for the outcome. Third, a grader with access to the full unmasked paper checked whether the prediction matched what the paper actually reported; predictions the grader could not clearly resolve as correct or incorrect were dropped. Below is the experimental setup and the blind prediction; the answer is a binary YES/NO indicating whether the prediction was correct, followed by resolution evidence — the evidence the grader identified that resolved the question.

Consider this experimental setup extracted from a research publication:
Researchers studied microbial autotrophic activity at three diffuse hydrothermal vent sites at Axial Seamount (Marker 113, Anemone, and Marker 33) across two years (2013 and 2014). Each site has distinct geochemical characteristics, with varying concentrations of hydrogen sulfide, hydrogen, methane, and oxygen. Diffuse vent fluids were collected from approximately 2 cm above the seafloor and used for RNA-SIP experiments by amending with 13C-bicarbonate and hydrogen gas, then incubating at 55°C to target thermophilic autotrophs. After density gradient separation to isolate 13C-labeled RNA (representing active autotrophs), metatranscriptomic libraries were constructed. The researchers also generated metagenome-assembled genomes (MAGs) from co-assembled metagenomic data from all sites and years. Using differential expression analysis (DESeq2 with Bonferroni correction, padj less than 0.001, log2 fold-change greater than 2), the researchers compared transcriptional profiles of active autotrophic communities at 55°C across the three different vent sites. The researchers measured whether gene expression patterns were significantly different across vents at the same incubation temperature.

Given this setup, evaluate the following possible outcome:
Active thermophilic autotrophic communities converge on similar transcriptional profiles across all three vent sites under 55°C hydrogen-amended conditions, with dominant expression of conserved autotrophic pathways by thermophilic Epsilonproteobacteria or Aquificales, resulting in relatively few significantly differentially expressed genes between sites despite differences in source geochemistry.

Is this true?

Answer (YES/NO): YES